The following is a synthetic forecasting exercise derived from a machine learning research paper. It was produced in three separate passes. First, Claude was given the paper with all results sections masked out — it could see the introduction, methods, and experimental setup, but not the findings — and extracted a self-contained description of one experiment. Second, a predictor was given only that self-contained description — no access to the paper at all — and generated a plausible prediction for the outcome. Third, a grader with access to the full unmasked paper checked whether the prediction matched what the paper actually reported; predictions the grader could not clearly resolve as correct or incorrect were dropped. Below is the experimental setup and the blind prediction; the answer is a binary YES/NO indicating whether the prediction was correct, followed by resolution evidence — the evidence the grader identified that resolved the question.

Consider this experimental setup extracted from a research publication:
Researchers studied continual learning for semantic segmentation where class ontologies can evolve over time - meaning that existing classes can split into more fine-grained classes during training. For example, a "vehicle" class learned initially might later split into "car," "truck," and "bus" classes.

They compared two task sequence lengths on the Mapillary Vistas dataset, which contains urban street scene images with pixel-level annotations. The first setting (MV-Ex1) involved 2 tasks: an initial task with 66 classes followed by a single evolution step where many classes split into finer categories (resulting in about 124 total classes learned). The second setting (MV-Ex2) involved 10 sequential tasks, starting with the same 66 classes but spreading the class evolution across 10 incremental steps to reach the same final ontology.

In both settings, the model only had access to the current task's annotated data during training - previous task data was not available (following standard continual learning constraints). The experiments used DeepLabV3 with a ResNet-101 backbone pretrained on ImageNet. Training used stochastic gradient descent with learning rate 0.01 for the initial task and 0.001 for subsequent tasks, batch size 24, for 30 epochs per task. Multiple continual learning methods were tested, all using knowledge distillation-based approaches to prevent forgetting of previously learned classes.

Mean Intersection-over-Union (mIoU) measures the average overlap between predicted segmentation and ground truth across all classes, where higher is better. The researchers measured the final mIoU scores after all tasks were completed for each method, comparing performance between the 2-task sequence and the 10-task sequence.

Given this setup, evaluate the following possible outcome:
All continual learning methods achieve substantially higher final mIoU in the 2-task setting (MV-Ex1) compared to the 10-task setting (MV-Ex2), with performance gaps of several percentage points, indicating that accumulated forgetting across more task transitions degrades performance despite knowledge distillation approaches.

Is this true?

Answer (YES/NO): YES